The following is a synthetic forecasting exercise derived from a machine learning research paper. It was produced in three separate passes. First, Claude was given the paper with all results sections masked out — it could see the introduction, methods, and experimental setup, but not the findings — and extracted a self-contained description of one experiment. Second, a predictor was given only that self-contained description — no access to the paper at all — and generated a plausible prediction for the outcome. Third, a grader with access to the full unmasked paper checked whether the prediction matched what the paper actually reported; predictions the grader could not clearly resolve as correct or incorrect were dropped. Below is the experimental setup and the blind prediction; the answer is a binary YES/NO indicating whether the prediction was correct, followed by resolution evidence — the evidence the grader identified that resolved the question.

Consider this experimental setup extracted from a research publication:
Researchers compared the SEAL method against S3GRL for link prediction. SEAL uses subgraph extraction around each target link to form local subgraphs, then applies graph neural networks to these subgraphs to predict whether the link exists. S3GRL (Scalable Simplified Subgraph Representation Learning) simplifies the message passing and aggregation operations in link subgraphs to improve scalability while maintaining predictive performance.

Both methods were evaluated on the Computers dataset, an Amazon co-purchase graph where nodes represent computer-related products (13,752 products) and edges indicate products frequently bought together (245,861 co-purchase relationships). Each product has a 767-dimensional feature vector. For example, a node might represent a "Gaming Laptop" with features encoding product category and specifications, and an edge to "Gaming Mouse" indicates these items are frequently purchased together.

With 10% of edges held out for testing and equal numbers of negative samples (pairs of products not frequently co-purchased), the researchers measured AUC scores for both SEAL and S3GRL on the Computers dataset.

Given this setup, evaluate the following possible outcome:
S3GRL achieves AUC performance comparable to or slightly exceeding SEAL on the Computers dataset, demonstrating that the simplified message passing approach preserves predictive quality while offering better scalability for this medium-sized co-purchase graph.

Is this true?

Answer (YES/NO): YES